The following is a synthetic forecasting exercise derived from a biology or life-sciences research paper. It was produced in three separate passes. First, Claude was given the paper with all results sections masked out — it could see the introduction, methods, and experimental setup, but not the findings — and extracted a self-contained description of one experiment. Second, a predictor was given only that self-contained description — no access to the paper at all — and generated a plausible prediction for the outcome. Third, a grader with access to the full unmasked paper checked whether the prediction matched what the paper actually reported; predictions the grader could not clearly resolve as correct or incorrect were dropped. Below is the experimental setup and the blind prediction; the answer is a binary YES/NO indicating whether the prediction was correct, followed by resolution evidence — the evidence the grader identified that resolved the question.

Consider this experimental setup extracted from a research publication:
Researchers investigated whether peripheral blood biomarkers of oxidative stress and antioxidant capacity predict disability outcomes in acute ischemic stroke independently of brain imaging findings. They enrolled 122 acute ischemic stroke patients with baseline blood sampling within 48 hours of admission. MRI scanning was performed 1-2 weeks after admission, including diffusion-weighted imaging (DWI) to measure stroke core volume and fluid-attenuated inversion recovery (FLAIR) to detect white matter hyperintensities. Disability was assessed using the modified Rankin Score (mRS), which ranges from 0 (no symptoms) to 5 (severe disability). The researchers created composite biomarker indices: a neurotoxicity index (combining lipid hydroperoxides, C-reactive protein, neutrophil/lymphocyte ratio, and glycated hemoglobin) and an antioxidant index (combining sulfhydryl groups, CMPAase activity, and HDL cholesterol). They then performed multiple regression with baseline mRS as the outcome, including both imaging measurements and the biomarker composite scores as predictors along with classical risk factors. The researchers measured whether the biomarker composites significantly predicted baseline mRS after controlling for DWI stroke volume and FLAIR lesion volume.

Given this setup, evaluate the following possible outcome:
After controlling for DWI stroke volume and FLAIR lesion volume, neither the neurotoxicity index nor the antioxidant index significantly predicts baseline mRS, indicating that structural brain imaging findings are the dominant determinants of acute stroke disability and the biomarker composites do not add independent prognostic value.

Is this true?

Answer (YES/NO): NO